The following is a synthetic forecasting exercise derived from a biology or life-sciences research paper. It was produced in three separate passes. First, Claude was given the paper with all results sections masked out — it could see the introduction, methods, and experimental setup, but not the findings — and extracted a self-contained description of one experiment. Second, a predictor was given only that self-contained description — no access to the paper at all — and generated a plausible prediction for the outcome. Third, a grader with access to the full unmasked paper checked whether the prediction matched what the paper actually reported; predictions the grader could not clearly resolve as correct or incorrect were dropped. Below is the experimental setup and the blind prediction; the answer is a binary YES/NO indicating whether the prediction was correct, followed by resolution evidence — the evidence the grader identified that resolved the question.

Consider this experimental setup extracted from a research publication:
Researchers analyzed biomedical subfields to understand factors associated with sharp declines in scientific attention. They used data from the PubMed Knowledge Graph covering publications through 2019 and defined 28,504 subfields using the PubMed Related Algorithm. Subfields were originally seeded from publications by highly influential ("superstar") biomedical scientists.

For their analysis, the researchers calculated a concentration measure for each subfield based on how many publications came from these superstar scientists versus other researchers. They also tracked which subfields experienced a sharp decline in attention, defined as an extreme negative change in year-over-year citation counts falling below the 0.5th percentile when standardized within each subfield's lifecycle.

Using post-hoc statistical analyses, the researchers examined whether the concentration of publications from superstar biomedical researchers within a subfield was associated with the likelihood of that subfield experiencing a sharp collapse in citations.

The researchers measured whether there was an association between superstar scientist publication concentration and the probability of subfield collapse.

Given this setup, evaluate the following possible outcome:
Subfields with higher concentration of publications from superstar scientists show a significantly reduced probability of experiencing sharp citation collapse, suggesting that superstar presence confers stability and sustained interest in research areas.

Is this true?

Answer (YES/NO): NO